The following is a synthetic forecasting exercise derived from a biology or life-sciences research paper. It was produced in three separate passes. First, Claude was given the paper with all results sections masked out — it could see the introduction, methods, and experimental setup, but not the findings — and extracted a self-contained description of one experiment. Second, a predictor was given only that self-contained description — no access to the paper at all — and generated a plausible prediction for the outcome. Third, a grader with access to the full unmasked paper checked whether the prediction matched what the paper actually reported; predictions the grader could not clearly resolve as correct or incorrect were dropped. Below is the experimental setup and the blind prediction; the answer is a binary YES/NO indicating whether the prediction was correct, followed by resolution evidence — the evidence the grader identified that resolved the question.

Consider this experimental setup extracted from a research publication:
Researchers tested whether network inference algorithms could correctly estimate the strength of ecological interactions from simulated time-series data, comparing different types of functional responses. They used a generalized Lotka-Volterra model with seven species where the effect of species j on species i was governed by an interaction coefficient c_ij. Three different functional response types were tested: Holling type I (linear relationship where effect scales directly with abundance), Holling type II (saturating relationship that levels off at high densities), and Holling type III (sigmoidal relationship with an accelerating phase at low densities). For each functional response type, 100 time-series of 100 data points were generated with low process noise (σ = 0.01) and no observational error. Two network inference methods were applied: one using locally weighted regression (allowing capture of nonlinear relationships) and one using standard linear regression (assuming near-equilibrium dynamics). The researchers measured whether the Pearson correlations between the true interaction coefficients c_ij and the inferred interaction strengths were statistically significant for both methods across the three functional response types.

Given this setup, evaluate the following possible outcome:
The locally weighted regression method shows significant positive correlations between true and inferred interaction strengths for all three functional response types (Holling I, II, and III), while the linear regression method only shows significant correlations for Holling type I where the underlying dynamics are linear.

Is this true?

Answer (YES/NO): NO